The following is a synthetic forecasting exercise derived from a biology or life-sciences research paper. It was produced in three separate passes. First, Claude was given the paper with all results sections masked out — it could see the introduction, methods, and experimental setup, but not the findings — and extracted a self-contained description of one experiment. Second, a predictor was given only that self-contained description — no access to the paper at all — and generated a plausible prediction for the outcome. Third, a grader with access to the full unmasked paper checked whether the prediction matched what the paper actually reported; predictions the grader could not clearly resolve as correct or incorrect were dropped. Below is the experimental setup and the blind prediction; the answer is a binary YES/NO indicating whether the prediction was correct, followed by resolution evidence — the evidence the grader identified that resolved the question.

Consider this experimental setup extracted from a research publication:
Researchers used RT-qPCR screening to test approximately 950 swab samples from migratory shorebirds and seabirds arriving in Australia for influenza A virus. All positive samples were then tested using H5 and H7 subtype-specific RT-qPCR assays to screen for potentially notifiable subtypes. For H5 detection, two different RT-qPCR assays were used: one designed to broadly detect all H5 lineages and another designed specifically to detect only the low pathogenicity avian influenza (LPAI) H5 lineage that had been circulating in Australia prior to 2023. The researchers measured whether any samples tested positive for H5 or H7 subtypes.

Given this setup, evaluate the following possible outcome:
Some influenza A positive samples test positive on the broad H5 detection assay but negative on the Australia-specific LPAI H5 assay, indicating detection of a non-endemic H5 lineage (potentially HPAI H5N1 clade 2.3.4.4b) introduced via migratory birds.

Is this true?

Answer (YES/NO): NO